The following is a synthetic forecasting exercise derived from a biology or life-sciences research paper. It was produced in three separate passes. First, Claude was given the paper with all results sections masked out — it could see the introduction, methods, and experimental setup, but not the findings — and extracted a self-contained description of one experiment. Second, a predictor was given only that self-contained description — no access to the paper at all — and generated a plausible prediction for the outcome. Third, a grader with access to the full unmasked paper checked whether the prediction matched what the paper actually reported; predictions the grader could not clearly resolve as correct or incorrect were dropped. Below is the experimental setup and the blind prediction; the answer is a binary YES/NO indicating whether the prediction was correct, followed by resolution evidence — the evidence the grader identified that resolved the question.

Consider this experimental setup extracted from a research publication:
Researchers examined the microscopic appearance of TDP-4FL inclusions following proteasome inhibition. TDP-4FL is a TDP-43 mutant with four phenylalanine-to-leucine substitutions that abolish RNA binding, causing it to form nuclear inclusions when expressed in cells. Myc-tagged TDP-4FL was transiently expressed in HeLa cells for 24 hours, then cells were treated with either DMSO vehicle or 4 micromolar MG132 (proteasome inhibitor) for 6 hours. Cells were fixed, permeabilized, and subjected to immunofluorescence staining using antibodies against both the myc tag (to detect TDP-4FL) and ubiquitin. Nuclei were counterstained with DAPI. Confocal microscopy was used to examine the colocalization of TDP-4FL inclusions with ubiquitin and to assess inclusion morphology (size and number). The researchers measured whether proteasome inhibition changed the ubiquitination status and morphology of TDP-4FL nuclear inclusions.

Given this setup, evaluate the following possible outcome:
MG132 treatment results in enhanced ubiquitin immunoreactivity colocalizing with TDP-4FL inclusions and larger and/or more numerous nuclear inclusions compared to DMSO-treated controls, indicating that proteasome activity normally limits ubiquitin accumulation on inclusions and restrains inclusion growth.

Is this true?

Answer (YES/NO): YES